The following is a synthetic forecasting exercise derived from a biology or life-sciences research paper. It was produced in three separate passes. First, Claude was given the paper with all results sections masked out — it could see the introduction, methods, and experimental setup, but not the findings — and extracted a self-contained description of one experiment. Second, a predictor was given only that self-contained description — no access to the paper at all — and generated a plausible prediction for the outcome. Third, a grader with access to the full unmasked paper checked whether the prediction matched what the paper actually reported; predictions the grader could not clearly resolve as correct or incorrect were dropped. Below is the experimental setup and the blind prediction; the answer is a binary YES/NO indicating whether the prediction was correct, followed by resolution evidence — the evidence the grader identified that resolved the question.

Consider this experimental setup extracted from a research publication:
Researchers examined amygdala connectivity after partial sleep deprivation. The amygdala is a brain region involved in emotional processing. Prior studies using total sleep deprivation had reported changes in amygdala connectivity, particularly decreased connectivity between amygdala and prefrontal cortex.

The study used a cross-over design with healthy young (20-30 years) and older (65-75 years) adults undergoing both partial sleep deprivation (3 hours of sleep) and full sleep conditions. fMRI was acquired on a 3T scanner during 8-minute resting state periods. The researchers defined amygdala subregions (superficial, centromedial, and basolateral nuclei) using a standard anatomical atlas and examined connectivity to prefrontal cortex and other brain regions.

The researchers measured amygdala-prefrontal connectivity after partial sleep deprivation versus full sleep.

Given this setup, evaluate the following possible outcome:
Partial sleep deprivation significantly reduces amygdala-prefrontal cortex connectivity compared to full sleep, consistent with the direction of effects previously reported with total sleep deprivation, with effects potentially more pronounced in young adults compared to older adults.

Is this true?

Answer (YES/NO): NO